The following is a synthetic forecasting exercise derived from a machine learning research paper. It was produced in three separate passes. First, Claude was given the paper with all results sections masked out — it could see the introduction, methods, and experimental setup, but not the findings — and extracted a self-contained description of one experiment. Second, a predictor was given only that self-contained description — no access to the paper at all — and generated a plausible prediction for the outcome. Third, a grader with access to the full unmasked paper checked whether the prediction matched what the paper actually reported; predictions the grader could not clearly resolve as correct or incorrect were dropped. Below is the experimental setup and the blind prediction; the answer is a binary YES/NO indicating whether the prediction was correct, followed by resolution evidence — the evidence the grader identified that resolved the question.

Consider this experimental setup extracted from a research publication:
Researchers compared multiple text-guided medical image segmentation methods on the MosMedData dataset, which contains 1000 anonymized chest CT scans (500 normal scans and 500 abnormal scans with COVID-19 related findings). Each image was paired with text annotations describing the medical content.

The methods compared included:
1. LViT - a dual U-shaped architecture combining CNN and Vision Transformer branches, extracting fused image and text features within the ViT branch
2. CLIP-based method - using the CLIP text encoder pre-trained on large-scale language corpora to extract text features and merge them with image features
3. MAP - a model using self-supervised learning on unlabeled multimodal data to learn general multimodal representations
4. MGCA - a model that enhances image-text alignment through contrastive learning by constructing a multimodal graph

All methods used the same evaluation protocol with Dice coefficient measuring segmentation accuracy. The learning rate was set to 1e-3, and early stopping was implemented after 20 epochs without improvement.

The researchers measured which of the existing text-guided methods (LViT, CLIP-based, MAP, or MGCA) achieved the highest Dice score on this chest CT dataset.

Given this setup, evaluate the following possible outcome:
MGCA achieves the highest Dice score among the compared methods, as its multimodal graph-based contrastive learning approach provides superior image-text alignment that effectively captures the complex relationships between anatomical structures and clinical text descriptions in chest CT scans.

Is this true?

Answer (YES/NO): NO